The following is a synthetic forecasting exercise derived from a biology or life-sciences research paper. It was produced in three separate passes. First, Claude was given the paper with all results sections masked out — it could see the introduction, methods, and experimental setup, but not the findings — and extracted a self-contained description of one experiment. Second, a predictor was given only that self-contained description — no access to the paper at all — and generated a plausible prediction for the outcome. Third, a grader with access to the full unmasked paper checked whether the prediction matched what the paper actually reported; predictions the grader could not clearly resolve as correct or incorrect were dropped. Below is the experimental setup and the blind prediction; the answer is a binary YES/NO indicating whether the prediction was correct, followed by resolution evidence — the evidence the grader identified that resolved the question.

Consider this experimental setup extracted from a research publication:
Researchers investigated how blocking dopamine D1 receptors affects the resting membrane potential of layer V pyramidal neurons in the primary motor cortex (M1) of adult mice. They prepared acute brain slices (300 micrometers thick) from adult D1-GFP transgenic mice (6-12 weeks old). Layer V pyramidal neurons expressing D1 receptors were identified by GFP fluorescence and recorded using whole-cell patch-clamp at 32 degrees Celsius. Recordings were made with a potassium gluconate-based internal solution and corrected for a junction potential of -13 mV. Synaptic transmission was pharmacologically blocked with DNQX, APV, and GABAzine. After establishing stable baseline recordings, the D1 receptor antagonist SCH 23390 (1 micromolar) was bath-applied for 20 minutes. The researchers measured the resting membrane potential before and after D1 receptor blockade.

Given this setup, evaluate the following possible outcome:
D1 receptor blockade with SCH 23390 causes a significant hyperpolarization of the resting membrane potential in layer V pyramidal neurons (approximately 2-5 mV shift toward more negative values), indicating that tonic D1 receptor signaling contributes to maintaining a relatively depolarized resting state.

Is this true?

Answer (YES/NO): NO